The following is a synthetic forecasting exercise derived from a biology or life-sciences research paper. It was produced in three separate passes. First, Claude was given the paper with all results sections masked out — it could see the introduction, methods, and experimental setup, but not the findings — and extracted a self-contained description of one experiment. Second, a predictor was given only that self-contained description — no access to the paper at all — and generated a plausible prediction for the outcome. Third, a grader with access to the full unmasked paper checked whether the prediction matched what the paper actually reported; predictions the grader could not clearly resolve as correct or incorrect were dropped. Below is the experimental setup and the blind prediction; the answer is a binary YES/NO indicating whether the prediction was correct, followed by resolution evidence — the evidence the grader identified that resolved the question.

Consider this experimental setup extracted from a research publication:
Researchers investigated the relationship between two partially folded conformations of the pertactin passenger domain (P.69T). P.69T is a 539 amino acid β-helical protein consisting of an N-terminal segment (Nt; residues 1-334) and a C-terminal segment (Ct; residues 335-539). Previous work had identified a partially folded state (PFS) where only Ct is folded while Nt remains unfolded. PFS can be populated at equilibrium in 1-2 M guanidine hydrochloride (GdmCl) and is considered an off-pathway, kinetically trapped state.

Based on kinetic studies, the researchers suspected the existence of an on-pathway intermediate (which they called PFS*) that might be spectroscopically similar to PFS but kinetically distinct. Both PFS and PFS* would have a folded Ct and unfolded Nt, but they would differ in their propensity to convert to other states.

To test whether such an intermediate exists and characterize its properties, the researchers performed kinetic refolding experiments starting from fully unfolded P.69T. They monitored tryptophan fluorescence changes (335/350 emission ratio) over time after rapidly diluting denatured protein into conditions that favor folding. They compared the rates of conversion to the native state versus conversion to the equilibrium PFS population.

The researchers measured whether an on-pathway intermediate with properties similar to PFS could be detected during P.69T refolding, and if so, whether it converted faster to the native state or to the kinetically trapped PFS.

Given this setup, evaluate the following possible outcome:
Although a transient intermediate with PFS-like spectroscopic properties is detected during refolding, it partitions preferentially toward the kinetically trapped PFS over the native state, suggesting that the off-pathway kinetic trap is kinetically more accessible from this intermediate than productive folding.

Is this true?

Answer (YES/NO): NO